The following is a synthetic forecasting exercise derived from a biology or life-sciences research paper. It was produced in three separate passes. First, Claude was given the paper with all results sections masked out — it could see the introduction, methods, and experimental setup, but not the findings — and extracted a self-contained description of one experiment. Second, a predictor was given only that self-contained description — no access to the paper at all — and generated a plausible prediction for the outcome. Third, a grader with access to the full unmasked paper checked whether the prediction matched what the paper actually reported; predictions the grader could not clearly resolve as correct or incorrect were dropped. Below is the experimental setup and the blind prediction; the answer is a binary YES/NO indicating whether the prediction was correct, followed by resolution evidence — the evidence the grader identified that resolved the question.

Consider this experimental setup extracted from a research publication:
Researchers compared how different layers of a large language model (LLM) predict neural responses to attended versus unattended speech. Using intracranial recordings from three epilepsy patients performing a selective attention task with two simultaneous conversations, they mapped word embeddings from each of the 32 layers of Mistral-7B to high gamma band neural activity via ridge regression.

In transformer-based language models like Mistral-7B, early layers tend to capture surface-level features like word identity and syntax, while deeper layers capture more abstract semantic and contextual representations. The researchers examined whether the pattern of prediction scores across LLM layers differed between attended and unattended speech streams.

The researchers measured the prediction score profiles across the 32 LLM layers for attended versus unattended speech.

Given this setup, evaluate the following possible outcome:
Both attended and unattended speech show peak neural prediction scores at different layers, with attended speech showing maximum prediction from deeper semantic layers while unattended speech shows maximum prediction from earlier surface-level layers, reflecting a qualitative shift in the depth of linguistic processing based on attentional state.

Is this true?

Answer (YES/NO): NO